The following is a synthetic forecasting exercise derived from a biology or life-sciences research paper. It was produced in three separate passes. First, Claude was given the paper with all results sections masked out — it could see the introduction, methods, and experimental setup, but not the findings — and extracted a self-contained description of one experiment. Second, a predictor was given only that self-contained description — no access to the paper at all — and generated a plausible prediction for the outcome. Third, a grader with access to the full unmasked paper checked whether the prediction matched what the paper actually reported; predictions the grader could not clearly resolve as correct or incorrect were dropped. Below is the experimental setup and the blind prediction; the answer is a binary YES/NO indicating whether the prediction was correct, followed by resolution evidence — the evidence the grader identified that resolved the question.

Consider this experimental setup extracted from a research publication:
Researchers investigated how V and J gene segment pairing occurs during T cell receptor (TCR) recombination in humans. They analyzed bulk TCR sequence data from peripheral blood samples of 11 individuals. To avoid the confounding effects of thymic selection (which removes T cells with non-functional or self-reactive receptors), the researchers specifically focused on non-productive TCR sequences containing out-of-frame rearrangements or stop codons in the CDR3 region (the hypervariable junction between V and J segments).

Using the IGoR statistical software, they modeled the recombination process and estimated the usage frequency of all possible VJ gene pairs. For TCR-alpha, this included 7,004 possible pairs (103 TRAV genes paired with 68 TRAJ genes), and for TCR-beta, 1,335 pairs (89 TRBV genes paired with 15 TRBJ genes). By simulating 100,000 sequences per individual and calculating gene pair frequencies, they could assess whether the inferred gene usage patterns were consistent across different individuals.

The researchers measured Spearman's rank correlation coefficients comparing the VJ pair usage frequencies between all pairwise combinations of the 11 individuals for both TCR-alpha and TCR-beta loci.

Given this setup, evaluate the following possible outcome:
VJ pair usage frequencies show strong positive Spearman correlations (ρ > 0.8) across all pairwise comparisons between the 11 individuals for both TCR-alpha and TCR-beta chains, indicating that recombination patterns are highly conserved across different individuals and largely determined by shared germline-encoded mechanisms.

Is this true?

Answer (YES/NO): YES